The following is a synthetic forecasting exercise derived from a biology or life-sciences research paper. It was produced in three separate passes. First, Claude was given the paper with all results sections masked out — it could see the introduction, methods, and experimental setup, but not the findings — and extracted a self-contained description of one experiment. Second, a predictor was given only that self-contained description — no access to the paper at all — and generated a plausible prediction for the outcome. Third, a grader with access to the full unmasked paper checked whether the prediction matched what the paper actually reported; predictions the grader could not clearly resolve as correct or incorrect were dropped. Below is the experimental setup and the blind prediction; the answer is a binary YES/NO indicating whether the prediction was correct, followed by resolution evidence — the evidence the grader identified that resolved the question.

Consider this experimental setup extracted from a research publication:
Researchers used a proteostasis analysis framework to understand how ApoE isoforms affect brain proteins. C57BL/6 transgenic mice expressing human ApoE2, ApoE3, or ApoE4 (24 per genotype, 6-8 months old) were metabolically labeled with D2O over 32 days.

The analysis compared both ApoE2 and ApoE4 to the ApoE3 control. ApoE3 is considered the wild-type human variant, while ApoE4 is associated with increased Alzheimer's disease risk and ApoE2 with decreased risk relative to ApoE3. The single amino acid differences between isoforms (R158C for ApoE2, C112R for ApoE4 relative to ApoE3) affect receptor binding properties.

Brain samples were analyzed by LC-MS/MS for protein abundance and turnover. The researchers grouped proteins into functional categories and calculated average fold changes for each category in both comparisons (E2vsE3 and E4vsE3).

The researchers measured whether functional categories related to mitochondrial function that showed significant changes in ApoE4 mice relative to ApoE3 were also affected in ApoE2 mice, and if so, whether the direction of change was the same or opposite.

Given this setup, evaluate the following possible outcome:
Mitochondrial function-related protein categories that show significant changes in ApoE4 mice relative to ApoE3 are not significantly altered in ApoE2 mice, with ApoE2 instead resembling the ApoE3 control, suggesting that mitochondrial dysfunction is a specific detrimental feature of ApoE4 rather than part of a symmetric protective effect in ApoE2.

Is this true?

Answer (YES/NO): NO